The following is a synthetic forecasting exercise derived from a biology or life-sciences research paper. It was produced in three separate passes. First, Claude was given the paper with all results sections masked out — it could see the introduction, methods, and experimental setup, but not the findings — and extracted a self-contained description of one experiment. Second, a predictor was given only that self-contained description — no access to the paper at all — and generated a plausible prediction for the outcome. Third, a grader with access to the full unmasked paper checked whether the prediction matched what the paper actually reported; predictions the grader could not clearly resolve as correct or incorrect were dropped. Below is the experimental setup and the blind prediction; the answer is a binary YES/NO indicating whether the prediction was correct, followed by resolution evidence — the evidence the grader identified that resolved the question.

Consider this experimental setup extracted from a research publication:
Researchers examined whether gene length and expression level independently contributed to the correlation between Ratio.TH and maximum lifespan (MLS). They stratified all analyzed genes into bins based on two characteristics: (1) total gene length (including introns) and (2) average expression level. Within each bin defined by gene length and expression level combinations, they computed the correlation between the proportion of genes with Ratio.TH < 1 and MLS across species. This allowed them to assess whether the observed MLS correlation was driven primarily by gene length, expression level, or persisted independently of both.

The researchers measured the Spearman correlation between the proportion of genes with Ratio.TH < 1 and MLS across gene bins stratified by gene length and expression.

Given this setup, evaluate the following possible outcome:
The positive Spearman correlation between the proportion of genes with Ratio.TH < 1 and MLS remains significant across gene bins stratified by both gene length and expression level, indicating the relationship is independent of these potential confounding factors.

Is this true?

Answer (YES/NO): NO